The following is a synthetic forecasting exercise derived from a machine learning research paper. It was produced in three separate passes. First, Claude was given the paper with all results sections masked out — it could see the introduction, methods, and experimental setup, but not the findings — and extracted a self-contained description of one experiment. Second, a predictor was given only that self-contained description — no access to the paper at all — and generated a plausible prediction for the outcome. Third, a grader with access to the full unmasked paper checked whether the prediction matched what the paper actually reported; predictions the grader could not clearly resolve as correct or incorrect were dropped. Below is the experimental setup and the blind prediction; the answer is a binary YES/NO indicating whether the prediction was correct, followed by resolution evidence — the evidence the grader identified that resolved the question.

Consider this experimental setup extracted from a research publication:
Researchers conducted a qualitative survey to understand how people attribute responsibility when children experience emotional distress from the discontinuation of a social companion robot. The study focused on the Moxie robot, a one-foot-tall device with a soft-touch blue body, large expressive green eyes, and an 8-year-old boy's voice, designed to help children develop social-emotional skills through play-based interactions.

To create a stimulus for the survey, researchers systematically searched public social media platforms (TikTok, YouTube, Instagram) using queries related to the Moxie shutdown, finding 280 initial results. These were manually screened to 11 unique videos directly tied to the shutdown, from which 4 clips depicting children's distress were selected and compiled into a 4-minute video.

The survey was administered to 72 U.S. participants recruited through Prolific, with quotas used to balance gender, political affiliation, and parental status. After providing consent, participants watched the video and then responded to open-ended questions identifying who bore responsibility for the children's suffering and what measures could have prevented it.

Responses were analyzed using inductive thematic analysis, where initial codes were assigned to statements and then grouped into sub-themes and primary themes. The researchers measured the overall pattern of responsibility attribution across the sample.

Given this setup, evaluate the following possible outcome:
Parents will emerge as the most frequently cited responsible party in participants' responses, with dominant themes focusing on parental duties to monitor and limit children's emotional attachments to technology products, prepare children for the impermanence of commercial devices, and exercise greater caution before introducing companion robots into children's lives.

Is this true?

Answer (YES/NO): NO